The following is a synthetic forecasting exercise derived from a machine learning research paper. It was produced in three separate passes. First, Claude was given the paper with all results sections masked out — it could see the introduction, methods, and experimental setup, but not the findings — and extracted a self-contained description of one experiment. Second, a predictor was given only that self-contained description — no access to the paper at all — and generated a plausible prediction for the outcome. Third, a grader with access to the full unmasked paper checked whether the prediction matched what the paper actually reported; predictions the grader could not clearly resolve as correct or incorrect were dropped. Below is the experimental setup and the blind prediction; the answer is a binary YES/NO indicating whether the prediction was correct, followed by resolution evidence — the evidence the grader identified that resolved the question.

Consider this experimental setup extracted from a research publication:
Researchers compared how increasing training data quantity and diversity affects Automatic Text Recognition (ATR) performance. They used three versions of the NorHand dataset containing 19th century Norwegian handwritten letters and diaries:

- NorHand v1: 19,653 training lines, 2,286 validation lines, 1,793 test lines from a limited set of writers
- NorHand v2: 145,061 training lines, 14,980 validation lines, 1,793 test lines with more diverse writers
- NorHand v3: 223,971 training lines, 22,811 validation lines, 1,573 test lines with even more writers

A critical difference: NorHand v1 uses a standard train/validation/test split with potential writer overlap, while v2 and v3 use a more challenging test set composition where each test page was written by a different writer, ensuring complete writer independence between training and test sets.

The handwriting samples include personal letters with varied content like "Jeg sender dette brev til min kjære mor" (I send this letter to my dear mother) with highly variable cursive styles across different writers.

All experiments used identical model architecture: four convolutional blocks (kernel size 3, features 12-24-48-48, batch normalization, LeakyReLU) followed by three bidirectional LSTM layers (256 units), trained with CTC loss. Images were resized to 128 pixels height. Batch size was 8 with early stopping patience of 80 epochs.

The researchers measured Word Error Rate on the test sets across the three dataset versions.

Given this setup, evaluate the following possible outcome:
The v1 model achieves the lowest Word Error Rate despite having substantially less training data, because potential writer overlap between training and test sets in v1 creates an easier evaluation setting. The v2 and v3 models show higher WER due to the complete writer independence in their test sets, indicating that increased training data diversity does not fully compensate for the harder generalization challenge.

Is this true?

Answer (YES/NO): NO